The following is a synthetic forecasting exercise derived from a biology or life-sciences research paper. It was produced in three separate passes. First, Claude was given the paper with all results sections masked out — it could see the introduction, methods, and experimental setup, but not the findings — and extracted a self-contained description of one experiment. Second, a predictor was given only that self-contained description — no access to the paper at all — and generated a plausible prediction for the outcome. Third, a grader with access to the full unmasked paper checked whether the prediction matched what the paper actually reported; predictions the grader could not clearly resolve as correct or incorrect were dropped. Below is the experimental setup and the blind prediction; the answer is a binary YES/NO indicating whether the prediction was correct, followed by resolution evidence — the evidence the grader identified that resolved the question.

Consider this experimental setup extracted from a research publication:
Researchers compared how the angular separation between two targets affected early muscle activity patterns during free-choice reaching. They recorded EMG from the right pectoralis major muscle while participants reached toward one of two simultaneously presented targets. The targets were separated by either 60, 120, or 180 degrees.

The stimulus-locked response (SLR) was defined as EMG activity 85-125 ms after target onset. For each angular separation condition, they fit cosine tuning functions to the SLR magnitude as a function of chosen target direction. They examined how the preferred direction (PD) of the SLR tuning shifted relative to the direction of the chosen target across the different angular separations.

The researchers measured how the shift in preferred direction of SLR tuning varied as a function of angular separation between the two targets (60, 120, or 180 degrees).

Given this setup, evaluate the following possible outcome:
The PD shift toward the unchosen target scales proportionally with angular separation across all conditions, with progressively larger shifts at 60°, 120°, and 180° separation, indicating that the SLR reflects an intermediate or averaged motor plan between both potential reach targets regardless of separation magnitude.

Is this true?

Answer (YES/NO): NO